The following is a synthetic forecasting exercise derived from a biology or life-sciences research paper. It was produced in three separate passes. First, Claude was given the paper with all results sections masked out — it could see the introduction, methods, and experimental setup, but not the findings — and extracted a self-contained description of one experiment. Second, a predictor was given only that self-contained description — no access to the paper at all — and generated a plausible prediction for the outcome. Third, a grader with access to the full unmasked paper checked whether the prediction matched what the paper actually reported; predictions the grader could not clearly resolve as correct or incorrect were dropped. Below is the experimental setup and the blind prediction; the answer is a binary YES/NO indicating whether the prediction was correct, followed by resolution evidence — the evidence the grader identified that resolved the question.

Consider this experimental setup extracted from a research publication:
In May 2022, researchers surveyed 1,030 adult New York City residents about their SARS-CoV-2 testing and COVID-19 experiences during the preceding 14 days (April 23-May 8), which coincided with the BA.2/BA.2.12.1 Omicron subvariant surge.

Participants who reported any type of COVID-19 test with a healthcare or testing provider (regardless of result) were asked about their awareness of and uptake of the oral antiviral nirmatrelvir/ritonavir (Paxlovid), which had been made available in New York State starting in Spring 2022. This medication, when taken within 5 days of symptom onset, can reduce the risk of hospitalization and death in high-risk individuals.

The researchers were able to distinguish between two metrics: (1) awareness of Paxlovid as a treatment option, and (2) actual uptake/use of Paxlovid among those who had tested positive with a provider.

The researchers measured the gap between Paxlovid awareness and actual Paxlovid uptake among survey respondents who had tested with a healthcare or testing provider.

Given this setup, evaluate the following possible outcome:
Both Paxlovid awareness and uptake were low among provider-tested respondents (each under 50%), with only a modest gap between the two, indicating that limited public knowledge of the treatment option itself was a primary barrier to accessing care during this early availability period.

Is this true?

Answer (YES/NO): NO